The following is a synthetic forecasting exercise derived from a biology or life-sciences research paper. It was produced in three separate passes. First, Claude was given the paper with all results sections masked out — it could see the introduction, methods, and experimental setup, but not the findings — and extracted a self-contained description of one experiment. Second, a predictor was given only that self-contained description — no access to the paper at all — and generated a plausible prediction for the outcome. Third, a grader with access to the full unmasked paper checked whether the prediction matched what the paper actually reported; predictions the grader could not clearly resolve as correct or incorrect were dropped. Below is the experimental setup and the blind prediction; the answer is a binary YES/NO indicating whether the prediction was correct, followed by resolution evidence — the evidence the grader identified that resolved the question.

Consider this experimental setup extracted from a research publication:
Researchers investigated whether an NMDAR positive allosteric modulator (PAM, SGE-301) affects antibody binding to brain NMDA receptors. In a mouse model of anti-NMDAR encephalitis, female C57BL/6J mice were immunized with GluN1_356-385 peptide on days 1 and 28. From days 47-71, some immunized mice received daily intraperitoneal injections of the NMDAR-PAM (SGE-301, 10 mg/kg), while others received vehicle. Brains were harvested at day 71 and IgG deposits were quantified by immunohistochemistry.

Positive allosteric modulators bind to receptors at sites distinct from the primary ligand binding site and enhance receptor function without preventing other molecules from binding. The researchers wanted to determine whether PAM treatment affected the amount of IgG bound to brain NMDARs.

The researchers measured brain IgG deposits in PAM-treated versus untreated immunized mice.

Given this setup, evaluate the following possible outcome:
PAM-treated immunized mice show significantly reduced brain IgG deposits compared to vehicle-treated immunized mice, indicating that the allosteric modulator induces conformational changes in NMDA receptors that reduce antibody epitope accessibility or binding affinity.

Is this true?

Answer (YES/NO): NO